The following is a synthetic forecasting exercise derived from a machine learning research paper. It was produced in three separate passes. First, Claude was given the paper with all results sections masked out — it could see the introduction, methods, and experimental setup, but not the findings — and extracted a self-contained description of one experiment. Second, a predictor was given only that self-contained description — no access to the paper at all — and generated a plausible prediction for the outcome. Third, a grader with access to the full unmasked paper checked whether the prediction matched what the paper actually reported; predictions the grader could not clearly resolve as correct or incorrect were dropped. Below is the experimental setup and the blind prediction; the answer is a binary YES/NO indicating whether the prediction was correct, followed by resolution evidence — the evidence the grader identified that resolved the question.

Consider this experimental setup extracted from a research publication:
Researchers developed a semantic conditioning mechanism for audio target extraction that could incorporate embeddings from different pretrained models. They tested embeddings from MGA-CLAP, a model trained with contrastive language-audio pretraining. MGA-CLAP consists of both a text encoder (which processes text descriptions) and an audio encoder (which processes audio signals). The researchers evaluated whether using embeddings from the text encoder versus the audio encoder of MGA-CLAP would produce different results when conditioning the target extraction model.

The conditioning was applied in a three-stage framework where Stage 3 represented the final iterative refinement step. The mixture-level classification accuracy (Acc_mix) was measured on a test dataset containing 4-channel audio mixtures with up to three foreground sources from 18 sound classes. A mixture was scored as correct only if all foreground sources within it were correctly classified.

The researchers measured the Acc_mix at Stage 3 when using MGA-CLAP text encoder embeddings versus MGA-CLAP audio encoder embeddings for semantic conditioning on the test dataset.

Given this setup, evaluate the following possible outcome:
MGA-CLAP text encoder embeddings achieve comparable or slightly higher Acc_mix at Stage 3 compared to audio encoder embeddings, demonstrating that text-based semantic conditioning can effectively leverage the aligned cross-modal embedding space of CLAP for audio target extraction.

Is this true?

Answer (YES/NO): YES